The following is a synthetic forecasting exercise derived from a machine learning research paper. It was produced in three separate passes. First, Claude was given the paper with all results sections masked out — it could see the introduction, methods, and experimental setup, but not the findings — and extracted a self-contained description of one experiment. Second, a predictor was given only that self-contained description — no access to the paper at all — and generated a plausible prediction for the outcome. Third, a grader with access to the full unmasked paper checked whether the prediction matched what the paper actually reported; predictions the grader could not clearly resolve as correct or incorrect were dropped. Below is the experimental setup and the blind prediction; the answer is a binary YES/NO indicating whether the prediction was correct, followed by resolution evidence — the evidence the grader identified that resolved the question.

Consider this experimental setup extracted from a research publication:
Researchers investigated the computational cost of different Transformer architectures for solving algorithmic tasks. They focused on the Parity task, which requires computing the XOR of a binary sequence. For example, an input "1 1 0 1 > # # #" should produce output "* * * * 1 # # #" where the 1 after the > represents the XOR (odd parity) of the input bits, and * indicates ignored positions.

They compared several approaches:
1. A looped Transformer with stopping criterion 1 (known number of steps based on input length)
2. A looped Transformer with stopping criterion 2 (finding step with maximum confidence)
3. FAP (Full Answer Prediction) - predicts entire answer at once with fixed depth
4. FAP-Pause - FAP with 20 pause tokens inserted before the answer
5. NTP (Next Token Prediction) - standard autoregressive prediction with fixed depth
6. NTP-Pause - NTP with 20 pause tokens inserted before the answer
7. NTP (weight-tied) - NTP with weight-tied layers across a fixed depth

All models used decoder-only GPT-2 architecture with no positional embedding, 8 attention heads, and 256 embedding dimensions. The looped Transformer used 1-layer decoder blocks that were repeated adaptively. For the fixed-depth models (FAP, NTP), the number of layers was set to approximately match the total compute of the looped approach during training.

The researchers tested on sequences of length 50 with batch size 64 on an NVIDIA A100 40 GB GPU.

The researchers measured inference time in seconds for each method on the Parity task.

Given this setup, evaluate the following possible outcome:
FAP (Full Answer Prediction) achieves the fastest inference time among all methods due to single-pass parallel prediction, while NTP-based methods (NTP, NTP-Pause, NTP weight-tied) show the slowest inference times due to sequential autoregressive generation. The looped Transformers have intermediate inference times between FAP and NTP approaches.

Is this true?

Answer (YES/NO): NO